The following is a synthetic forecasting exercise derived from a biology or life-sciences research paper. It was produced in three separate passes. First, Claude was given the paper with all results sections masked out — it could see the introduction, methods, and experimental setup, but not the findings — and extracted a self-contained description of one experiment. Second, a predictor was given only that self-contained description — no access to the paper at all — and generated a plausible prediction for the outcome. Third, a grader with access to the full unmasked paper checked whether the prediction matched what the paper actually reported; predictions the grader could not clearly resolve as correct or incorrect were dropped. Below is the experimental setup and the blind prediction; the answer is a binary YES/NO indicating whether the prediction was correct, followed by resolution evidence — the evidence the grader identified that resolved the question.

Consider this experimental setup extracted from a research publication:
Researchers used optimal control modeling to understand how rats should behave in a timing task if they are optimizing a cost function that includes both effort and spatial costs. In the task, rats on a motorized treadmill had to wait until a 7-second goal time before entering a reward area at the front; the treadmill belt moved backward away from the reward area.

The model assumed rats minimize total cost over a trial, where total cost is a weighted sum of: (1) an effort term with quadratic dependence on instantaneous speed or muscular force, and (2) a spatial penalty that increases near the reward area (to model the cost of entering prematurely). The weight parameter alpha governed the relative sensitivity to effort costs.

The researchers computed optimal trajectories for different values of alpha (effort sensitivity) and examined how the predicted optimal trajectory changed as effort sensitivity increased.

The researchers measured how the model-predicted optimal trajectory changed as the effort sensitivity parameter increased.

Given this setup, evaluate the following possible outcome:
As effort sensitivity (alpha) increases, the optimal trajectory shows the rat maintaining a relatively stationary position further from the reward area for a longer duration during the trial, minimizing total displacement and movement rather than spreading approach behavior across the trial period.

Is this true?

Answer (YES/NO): NO